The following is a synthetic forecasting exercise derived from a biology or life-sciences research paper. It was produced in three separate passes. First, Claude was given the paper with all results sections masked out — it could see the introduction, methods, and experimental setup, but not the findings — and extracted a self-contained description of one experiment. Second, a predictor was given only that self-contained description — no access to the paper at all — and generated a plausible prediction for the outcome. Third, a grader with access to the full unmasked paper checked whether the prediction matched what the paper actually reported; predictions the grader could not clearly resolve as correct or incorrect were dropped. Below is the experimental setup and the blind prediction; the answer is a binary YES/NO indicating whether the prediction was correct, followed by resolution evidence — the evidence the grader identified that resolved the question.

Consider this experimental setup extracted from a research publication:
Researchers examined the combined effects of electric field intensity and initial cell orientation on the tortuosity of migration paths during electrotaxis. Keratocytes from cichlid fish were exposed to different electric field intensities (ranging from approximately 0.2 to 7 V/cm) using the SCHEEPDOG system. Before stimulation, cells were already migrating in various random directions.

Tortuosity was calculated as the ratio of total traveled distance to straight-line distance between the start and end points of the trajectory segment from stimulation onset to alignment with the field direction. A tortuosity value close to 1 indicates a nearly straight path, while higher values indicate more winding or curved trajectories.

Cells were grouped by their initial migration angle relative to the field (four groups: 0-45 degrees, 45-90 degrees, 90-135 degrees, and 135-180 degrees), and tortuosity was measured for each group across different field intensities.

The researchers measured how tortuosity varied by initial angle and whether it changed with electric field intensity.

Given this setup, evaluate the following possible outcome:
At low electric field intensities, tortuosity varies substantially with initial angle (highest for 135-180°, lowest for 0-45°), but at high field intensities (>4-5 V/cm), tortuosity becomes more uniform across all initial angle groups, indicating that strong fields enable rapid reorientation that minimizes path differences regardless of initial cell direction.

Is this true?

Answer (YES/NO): NO